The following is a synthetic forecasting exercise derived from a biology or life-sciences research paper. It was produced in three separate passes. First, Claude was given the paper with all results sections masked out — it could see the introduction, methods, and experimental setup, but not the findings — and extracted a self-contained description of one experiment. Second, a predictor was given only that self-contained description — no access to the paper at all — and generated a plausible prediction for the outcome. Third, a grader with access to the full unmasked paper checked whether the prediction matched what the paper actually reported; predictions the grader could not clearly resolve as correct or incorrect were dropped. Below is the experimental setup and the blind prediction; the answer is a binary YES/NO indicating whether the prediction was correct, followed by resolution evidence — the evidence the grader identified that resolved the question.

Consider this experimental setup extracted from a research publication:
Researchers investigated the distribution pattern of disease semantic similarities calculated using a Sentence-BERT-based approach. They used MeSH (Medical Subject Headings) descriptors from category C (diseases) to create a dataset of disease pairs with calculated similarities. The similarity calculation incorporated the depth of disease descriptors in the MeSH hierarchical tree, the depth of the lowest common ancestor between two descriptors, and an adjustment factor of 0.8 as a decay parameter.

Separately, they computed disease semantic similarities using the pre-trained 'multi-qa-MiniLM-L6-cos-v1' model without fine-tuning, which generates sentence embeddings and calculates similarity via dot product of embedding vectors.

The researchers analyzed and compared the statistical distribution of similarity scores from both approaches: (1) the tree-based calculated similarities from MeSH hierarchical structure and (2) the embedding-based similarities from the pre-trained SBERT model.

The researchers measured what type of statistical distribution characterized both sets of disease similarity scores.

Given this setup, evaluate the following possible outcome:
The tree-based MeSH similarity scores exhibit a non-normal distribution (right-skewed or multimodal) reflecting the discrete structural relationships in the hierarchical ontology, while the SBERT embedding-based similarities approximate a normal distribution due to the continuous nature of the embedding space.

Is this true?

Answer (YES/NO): NO